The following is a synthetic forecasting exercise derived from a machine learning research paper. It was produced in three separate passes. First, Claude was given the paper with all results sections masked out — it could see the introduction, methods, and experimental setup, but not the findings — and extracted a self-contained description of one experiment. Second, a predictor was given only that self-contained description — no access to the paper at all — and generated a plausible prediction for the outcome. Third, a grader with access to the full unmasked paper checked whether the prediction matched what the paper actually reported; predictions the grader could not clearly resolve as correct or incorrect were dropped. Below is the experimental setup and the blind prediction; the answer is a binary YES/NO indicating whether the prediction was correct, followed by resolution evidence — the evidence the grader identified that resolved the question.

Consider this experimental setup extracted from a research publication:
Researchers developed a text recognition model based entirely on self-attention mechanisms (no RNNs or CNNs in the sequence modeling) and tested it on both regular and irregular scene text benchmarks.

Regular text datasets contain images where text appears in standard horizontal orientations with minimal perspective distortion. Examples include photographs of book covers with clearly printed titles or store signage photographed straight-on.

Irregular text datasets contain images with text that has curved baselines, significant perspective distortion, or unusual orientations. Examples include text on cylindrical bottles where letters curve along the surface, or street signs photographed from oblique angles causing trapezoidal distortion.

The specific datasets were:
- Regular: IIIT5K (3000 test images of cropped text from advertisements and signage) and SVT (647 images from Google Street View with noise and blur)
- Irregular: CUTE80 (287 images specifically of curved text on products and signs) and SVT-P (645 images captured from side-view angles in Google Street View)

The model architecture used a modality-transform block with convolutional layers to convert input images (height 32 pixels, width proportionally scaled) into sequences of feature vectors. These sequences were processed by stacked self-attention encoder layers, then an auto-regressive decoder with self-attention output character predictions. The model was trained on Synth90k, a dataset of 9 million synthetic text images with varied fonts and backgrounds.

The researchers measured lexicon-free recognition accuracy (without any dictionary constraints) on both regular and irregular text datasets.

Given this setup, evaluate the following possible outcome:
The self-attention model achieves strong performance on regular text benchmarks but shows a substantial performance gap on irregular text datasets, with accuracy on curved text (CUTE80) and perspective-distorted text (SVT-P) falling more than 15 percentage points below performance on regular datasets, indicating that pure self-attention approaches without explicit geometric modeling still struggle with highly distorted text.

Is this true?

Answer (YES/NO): NO